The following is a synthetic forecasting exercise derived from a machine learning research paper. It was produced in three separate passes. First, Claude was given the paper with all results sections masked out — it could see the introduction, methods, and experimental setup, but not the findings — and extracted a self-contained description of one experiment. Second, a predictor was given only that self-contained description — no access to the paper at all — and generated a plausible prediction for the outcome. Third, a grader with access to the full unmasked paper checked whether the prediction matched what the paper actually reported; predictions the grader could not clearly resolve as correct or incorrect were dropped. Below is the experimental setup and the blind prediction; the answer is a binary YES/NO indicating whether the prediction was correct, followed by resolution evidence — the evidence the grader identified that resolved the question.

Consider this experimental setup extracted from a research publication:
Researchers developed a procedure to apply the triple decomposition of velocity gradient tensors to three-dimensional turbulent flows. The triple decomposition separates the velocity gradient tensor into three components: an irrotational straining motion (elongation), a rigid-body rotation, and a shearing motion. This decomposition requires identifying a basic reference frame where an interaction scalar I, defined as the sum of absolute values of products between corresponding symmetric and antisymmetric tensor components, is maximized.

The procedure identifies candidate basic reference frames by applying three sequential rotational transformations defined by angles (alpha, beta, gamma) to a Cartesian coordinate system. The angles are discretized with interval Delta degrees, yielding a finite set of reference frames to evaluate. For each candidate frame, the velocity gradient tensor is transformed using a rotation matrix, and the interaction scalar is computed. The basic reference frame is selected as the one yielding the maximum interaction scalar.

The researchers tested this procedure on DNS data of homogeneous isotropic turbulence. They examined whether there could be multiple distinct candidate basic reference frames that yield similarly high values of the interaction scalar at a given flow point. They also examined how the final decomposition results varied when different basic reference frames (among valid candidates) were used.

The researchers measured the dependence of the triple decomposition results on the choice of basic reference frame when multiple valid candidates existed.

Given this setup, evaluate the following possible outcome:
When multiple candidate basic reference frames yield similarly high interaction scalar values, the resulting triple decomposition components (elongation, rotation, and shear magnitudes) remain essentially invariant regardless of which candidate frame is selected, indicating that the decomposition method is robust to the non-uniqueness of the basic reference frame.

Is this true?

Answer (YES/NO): YES